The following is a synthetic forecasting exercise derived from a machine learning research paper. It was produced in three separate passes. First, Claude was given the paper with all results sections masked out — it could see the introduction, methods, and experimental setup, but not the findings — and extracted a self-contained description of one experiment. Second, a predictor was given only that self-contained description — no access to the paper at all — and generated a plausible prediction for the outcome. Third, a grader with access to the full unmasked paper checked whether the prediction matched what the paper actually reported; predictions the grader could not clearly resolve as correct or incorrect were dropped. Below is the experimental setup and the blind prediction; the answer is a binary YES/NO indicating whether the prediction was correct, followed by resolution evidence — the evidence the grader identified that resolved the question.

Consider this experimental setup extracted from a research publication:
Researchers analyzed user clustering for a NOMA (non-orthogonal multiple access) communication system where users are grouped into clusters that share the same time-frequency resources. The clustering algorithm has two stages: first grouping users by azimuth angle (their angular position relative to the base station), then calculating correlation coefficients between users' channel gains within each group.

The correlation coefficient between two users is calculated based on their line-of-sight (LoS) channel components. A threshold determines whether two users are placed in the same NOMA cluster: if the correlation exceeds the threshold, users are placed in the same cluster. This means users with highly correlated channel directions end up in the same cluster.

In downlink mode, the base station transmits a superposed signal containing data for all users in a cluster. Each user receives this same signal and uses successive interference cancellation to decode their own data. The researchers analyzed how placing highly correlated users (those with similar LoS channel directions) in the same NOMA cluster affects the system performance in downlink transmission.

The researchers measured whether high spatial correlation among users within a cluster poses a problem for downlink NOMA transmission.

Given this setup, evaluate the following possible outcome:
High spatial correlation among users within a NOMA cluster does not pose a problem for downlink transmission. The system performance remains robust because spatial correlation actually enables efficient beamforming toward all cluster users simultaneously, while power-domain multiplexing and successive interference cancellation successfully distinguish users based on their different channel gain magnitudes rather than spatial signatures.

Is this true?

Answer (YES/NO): NO